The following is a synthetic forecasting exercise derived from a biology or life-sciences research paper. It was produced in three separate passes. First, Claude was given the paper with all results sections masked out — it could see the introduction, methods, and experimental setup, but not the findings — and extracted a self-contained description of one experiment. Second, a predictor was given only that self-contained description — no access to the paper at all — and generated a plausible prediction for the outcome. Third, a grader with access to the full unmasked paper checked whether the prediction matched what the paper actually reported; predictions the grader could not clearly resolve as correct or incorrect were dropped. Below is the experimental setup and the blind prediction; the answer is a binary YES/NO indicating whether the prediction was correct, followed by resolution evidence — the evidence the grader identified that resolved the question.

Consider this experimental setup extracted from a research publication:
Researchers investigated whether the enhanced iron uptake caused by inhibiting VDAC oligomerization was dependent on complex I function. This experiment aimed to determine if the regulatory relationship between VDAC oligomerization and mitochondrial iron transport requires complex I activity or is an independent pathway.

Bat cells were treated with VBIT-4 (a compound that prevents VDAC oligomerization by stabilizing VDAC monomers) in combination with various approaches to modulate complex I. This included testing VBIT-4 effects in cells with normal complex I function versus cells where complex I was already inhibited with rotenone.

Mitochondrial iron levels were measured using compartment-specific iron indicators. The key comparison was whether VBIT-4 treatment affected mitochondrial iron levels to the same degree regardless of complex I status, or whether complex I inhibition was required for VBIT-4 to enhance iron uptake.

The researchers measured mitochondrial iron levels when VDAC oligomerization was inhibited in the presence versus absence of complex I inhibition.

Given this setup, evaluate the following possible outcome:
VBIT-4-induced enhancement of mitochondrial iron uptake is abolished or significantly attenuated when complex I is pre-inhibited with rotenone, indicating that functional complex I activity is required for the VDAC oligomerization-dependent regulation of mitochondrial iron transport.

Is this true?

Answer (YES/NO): NO